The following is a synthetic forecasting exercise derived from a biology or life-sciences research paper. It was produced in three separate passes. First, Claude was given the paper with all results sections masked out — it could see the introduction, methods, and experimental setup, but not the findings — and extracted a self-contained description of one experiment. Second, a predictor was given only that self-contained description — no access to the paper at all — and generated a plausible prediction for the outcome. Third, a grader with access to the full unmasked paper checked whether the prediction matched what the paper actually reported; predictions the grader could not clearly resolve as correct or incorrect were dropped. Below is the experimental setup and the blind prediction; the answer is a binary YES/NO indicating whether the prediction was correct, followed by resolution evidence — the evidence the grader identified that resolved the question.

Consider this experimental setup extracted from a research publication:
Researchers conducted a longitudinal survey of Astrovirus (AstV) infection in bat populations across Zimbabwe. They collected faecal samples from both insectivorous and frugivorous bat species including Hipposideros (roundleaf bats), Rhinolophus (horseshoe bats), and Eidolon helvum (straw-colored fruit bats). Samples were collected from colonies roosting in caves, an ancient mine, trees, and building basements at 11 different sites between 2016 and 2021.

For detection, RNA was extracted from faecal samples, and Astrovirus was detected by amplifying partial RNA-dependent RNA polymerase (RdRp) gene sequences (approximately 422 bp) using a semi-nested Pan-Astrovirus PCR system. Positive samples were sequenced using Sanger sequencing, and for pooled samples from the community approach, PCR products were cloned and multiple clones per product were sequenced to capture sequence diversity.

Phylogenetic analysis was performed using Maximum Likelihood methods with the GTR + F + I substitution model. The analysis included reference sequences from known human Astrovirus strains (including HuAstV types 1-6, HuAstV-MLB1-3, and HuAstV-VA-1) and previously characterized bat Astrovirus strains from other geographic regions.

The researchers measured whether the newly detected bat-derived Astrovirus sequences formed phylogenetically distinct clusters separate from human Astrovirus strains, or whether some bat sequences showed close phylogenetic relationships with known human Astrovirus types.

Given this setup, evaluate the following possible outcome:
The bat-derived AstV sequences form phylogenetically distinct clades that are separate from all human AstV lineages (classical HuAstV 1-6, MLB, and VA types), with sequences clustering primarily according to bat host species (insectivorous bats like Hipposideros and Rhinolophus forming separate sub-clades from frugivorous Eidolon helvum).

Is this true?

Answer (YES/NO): NO